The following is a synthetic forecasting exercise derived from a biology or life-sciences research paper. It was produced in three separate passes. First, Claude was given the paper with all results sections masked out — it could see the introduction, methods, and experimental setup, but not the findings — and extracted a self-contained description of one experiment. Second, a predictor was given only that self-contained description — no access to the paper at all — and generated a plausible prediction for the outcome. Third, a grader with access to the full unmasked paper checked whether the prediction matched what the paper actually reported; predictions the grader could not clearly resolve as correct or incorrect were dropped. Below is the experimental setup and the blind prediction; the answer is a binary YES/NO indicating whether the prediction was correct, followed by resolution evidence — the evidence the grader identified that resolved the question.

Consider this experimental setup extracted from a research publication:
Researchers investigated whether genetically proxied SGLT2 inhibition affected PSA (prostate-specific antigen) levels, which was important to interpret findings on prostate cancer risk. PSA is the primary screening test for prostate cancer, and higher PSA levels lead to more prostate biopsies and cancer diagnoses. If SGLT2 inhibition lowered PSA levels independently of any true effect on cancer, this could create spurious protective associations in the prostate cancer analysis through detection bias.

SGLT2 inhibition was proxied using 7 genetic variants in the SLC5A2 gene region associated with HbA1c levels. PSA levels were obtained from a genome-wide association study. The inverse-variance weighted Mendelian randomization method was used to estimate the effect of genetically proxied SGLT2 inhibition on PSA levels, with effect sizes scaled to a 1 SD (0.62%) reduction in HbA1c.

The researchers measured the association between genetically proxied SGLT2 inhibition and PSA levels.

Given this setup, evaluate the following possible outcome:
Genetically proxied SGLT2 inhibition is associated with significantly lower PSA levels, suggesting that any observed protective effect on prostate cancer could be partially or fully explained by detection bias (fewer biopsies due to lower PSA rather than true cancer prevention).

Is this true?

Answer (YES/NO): NO